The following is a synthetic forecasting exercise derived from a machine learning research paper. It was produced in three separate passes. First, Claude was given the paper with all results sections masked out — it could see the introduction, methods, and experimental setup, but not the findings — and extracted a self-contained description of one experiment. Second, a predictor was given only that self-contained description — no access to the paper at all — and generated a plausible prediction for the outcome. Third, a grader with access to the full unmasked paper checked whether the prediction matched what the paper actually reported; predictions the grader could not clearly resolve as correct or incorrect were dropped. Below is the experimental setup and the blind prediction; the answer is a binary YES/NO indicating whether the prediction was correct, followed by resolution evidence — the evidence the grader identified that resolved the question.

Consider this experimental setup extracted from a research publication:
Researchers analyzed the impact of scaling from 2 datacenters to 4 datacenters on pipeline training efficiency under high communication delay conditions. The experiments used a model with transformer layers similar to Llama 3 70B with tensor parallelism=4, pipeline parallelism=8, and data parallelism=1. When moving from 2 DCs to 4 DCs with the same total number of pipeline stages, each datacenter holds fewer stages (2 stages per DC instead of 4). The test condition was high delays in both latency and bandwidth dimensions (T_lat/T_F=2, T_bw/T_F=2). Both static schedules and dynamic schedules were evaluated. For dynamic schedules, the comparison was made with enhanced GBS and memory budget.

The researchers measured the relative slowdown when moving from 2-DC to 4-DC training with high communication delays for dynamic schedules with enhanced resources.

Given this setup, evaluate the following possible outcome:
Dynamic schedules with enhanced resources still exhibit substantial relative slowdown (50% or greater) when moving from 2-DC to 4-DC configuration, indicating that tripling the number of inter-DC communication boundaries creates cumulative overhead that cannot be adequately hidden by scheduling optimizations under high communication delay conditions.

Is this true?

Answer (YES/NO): NO